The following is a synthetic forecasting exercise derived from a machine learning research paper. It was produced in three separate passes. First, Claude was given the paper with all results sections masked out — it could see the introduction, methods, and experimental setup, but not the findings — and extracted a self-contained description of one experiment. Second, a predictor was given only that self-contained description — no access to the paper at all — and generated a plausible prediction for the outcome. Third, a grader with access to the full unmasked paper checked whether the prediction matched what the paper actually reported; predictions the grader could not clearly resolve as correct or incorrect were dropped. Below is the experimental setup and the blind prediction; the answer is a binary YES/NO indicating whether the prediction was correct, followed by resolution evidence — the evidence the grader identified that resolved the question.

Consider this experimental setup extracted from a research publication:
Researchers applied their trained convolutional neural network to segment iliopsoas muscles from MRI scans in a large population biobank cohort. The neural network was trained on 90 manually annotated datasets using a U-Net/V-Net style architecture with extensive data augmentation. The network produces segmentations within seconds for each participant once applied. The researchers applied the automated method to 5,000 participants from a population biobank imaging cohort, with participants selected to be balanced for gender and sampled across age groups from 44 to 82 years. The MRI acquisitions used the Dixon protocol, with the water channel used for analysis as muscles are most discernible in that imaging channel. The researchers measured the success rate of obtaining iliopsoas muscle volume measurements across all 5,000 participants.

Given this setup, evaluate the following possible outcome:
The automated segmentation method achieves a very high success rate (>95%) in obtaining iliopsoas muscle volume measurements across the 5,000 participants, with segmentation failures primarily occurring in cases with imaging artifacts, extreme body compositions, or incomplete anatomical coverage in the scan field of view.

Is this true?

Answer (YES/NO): NO